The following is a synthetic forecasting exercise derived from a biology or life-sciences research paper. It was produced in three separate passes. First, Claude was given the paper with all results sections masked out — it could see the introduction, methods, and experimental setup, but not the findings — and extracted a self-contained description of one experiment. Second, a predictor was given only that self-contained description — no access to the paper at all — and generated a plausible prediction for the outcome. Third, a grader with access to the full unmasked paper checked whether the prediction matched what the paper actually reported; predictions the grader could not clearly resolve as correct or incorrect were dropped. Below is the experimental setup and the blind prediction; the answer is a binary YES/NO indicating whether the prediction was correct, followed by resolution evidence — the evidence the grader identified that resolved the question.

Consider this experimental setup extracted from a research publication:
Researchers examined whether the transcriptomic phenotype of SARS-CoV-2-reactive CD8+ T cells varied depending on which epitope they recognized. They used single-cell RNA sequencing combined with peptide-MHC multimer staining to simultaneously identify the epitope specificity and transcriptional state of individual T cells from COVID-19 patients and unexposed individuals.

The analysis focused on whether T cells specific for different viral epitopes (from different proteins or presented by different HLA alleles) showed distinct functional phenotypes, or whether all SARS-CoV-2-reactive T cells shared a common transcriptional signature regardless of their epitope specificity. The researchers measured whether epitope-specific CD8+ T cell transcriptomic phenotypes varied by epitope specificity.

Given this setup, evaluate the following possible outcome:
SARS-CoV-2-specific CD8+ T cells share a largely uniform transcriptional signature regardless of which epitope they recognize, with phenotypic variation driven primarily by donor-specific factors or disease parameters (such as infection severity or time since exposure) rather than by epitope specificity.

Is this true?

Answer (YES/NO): NO